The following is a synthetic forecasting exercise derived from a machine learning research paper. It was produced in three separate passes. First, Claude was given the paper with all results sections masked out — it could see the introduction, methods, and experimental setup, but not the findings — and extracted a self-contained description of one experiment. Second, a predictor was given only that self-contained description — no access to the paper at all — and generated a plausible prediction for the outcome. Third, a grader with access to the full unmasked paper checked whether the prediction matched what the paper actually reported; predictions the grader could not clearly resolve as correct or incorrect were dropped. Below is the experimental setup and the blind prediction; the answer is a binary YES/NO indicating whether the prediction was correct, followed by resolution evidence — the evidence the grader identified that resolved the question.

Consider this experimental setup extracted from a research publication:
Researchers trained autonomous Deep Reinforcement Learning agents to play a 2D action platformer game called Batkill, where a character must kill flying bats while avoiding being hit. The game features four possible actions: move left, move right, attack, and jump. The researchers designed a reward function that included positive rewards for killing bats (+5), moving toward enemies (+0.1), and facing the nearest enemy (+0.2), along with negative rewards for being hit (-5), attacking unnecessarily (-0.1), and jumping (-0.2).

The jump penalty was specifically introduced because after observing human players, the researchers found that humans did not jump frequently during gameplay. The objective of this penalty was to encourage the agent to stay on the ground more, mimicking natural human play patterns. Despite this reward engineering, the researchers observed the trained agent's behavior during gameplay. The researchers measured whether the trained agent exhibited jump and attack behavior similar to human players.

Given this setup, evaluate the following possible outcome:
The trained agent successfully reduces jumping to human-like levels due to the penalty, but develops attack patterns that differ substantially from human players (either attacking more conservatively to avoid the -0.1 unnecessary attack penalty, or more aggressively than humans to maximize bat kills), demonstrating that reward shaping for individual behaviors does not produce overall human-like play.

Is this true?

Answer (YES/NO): NO